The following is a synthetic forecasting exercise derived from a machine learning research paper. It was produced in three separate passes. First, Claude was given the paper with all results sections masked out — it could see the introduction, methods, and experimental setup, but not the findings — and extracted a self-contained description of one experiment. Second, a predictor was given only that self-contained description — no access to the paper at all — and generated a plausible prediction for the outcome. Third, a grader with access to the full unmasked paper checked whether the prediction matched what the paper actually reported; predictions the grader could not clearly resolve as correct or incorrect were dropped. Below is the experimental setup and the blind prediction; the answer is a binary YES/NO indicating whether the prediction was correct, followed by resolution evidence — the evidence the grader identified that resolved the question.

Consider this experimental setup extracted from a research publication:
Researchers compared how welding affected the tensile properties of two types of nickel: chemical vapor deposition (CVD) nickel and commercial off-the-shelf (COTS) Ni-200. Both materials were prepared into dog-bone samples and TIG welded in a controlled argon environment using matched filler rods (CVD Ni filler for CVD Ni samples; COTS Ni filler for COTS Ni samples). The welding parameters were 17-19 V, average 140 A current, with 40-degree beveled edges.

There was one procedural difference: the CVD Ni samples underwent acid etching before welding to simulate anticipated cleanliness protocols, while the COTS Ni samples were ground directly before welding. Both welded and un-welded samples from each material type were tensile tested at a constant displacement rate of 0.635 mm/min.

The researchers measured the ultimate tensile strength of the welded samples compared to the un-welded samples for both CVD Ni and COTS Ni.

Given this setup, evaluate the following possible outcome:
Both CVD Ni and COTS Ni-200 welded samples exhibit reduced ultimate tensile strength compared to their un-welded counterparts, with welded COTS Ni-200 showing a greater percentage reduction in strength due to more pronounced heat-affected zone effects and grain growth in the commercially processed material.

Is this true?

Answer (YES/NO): NO